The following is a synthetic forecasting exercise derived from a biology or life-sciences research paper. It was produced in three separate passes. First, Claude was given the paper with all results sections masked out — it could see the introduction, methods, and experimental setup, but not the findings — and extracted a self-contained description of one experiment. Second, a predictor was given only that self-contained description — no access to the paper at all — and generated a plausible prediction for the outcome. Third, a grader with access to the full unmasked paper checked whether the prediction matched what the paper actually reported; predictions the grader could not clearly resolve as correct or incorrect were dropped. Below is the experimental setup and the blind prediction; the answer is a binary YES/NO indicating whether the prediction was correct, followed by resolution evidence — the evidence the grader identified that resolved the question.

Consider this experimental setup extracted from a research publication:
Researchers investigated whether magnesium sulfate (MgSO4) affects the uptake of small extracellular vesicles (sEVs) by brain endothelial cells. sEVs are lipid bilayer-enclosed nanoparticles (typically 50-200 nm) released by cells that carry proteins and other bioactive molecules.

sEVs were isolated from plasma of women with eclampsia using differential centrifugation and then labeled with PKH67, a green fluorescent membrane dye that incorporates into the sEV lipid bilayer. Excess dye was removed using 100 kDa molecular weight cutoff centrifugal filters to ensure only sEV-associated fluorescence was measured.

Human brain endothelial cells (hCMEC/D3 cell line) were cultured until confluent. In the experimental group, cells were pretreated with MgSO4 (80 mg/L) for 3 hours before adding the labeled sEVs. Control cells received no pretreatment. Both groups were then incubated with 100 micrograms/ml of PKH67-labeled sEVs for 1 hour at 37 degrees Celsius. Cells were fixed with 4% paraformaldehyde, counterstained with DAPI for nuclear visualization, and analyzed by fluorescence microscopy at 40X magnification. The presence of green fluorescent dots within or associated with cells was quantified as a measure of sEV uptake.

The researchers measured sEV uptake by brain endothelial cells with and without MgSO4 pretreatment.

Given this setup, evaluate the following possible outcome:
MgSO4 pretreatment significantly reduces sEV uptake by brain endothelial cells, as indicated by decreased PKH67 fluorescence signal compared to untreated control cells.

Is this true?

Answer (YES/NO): NO